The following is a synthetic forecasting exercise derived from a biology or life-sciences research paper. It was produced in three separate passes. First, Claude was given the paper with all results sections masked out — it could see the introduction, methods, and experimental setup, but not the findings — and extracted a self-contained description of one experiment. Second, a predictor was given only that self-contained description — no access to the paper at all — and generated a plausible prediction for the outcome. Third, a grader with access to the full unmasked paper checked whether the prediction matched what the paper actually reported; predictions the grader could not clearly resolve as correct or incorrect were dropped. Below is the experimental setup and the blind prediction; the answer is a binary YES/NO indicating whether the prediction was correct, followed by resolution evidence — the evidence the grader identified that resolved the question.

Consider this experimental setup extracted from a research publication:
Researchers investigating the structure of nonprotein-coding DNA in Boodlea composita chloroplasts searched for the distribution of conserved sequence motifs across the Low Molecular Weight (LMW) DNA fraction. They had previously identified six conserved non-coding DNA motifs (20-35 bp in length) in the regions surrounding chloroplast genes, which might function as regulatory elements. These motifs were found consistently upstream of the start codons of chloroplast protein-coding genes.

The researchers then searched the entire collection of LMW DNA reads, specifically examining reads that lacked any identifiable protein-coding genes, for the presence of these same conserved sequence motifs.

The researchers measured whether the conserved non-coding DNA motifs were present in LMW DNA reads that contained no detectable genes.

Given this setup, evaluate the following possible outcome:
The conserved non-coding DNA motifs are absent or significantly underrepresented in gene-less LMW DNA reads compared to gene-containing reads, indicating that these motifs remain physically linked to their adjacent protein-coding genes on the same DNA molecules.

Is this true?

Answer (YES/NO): NO